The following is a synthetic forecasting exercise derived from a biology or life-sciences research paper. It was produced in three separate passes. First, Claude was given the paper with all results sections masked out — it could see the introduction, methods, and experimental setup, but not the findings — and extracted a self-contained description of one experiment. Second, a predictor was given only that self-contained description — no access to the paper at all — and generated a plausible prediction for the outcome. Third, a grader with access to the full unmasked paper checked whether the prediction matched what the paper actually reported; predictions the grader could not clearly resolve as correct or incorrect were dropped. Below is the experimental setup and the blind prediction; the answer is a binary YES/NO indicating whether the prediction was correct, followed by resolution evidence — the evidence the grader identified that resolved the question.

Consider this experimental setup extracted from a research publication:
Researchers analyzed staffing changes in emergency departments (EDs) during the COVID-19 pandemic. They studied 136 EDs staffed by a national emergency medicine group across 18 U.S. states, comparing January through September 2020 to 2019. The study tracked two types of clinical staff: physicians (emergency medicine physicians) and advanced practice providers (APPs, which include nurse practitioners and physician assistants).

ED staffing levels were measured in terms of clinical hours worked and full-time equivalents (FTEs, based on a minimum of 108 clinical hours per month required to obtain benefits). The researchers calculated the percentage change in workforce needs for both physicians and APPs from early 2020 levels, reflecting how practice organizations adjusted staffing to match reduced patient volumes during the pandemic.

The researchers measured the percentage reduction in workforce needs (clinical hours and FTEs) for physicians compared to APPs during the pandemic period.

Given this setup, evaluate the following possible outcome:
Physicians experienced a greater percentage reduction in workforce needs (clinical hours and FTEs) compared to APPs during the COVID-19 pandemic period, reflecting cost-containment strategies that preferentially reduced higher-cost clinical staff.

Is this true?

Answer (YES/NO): NO